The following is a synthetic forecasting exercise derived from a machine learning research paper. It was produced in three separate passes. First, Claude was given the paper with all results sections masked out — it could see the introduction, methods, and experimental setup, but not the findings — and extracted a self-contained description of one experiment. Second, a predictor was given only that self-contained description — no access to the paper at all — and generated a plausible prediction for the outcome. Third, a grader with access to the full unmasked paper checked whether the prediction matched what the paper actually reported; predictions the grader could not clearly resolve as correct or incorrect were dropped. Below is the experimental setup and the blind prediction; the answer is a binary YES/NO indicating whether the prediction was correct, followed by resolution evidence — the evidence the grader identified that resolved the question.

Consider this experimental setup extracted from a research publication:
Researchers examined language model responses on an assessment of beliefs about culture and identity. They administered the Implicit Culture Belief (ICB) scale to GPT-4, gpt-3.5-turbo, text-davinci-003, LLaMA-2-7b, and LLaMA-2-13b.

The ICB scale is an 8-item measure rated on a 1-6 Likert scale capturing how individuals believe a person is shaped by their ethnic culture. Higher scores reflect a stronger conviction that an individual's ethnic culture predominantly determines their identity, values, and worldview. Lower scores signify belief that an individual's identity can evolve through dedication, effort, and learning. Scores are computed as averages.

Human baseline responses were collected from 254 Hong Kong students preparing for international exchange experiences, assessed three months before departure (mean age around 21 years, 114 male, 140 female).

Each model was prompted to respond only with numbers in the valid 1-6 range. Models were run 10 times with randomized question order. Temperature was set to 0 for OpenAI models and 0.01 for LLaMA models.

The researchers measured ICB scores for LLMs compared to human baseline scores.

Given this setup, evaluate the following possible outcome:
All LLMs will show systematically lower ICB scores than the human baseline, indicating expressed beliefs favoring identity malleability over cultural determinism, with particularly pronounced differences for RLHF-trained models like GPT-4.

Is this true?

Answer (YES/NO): NO